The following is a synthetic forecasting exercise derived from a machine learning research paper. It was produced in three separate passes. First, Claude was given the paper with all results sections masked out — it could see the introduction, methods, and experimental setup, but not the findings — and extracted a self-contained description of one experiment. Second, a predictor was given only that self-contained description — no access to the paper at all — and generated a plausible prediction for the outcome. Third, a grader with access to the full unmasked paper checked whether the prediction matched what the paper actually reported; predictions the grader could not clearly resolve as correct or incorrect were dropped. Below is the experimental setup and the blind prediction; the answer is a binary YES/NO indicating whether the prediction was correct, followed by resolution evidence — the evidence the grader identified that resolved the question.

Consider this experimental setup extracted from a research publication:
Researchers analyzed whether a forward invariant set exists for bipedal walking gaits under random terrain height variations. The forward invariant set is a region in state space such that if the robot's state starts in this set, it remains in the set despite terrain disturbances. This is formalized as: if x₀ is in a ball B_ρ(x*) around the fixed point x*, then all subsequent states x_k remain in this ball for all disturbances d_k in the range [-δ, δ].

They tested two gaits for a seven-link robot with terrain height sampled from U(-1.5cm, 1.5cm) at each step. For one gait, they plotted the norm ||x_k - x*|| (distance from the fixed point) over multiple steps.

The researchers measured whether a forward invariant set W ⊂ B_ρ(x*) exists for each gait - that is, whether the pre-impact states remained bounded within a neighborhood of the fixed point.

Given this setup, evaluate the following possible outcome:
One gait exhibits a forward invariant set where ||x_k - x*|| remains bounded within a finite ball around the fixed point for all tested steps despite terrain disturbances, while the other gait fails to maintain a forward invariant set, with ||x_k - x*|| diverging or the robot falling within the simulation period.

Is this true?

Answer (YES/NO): YES